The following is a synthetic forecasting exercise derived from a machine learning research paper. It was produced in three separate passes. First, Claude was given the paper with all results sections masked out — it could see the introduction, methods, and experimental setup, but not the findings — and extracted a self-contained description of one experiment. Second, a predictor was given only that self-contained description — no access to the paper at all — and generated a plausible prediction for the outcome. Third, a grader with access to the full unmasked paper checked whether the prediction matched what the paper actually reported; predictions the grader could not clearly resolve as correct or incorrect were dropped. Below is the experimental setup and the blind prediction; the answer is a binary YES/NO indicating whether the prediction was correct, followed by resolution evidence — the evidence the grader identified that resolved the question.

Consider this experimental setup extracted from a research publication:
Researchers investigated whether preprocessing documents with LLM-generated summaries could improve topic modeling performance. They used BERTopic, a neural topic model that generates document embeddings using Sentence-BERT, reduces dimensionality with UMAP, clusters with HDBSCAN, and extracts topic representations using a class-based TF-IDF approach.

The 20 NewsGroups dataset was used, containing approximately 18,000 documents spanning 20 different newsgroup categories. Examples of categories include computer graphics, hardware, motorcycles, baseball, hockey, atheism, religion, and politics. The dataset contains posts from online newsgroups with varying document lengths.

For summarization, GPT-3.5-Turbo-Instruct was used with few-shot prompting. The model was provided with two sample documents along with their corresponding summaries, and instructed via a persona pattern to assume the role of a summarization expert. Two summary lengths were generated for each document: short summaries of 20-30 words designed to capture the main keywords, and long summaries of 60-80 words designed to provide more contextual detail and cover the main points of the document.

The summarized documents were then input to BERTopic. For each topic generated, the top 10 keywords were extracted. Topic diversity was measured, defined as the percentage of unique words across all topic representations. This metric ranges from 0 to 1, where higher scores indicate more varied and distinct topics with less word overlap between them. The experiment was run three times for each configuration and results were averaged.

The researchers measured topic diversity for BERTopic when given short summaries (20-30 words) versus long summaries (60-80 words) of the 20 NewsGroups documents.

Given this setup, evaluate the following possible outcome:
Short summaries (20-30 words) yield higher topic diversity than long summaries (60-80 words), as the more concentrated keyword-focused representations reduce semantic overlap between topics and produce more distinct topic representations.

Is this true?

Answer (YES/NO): YES